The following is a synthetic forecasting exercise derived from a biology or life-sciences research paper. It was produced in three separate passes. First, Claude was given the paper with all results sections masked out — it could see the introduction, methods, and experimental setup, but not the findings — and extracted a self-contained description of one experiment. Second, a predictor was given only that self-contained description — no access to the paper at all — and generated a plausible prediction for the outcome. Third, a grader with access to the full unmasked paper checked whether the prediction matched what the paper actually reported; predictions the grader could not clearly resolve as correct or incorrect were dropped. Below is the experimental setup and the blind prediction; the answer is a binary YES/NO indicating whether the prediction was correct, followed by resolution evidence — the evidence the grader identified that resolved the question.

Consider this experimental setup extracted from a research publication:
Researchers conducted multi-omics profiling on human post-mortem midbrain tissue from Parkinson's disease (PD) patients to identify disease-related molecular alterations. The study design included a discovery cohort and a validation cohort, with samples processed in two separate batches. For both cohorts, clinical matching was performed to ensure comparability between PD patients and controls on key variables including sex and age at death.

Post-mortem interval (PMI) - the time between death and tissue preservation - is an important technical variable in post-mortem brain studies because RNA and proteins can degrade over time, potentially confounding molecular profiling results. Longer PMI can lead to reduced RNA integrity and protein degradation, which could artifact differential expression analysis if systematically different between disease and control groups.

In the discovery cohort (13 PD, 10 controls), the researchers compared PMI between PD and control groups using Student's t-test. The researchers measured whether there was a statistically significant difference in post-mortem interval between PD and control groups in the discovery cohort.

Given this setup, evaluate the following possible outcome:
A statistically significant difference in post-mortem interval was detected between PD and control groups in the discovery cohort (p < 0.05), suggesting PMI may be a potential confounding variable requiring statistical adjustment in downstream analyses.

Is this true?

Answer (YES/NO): YES